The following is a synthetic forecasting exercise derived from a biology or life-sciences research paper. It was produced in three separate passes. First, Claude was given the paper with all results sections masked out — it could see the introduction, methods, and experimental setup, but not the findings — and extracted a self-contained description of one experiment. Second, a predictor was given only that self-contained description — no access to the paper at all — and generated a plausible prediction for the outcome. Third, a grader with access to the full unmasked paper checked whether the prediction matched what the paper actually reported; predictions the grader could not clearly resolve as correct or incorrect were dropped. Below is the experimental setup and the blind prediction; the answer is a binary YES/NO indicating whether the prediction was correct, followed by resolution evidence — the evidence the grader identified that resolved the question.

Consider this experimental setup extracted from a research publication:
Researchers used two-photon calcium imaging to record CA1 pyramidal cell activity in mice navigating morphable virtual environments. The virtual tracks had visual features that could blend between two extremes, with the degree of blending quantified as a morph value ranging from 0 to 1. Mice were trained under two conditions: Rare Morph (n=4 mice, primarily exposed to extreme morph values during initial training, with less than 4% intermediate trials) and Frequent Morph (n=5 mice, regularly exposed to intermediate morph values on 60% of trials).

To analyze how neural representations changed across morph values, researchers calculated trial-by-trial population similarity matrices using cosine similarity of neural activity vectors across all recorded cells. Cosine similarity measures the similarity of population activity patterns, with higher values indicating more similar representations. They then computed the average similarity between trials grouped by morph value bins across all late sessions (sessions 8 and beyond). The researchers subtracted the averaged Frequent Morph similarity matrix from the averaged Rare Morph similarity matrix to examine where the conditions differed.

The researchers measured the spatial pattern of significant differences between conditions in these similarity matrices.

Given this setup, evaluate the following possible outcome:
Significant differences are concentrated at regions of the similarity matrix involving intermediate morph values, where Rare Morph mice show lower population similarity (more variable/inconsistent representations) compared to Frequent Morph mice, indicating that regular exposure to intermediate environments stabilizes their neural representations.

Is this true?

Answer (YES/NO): NO